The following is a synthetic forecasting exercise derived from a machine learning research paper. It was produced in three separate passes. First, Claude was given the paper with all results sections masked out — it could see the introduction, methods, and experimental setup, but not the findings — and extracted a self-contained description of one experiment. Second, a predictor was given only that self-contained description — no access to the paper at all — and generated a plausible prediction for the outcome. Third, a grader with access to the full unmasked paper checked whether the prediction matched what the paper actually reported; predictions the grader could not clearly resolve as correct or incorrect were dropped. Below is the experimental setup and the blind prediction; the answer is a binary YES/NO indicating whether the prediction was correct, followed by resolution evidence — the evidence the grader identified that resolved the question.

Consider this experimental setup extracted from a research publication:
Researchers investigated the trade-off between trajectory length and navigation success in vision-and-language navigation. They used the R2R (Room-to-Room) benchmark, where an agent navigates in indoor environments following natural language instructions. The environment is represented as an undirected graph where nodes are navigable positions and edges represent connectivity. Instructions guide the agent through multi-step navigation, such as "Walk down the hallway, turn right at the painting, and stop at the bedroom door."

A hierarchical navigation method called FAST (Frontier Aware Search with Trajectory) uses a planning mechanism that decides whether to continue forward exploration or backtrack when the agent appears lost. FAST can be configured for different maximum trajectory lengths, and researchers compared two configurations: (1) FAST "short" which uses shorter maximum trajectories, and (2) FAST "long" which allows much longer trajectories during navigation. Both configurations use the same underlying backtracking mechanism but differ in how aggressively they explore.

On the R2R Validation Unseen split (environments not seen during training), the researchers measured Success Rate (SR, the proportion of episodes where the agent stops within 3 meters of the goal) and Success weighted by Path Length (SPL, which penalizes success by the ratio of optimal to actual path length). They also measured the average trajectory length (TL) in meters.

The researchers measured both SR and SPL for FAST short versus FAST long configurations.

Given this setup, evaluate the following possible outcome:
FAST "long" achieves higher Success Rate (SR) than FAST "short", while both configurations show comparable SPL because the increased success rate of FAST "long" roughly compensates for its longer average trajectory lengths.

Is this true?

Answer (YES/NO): NO